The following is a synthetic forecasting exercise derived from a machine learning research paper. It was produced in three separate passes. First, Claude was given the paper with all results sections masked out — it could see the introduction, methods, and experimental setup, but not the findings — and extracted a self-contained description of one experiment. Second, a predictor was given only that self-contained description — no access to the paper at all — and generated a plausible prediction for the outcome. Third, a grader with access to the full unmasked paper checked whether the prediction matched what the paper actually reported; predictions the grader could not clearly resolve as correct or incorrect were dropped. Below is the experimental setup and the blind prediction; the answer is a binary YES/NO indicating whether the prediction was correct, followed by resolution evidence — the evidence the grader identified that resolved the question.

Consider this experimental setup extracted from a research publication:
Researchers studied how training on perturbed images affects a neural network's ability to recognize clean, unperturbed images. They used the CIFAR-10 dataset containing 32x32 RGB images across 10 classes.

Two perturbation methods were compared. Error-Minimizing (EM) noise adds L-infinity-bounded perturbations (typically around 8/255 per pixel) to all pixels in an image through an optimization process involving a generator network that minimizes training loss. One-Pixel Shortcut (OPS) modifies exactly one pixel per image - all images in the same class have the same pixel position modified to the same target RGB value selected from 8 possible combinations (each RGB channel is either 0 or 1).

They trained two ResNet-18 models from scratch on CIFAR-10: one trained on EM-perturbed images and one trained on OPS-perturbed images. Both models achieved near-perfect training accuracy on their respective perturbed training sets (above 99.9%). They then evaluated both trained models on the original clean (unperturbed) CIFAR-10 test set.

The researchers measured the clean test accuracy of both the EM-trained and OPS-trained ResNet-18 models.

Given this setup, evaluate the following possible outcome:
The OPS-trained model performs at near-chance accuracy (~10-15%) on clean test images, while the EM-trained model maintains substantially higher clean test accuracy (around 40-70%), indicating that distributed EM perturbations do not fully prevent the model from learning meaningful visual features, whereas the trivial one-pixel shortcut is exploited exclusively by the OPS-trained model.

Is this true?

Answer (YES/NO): NO